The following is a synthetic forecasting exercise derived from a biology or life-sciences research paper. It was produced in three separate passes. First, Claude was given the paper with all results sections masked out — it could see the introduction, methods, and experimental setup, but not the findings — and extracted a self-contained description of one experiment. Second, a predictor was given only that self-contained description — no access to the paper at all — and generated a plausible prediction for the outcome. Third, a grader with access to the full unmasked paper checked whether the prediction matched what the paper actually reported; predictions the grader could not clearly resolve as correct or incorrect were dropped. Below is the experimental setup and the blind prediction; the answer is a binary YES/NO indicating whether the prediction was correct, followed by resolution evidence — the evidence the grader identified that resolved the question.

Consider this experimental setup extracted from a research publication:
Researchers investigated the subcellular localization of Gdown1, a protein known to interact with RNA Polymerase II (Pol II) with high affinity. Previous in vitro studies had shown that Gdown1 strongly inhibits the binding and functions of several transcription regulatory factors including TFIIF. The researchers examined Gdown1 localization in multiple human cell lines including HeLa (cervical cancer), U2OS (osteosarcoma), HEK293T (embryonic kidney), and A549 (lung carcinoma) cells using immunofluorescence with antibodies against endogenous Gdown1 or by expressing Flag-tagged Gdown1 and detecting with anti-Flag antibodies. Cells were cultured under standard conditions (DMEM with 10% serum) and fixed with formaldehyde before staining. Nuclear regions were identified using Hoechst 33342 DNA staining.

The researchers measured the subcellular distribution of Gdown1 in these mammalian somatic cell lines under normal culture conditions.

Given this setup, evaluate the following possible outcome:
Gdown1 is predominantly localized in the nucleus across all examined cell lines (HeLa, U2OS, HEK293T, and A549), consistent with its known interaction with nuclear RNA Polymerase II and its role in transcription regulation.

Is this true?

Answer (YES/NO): NO